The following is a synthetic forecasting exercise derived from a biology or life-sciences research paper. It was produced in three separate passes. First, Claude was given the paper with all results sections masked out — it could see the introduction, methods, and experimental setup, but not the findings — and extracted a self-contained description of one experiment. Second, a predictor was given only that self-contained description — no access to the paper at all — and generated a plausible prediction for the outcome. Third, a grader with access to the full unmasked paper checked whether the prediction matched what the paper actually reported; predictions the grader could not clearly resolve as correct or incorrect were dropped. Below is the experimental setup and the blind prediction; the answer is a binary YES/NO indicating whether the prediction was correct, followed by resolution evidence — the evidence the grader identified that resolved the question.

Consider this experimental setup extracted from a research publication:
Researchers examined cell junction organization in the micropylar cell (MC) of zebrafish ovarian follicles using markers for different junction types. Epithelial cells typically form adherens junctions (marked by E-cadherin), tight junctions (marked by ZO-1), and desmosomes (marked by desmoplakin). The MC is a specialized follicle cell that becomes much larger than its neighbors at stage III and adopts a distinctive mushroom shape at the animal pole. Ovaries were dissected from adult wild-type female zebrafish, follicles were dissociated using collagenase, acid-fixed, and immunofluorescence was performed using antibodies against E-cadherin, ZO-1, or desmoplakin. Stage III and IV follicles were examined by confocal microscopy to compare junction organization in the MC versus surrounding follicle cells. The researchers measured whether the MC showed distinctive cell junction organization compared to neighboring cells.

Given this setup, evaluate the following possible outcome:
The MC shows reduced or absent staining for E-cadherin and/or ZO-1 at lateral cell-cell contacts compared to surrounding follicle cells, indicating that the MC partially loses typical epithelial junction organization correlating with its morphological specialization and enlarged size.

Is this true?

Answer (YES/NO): YES